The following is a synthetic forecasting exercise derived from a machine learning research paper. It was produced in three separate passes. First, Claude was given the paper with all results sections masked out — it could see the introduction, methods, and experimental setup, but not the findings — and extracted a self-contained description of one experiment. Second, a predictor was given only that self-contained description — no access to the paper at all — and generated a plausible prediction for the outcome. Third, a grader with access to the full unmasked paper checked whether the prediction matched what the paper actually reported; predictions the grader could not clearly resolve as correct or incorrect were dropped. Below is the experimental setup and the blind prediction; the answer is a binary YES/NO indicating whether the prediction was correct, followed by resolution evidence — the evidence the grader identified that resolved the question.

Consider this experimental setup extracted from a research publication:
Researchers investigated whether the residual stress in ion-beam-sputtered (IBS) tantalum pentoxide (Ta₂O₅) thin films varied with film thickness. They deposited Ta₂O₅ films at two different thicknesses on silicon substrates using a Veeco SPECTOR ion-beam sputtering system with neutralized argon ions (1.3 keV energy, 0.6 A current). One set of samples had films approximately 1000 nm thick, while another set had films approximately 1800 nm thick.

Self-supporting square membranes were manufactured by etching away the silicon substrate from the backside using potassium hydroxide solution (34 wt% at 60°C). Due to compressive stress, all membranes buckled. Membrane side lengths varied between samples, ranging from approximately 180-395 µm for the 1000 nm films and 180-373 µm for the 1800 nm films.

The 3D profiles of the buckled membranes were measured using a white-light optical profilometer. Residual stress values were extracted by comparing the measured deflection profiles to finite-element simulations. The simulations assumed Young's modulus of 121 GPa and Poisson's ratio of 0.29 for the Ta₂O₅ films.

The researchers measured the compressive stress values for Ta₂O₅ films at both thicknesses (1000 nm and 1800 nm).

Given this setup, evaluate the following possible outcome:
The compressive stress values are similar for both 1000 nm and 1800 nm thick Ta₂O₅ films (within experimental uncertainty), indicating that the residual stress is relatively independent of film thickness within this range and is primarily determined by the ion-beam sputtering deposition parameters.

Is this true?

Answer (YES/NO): YES